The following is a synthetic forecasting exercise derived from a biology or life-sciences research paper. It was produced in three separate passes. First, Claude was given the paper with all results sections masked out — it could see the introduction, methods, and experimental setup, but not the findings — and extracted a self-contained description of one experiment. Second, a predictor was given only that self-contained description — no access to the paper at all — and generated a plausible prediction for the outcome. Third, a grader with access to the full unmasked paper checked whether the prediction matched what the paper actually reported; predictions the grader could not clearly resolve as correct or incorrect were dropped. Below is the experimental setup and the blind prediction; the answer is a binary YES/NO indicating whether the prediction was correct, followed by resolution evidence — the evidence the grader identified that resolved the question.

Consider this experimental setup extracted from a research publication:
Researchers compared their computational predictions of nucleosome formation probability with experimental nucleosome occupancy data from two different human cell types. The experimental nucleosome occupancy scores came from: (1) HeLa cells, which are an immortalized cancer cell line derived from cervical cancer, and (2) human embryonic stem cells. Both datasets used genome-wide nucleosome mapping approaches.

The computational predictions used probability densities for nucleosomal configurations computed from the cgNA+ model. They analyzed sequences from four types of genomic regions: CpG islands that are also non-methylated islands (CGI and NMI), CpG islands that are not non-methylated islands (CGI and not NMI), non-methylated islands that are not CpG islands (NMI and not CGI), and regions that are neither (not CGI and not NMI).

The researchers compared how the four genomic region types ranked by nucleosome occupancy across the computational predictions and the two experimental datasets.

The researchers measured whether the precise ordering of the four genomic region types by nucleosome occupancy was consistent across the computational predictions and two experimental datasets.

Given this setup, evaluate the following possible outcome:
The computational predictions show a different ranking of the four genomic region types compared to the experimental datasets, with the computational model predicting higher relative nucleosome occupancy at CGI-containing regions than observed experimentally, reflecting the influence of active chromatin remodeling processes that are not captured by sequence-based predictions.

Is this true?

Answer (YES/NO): NO